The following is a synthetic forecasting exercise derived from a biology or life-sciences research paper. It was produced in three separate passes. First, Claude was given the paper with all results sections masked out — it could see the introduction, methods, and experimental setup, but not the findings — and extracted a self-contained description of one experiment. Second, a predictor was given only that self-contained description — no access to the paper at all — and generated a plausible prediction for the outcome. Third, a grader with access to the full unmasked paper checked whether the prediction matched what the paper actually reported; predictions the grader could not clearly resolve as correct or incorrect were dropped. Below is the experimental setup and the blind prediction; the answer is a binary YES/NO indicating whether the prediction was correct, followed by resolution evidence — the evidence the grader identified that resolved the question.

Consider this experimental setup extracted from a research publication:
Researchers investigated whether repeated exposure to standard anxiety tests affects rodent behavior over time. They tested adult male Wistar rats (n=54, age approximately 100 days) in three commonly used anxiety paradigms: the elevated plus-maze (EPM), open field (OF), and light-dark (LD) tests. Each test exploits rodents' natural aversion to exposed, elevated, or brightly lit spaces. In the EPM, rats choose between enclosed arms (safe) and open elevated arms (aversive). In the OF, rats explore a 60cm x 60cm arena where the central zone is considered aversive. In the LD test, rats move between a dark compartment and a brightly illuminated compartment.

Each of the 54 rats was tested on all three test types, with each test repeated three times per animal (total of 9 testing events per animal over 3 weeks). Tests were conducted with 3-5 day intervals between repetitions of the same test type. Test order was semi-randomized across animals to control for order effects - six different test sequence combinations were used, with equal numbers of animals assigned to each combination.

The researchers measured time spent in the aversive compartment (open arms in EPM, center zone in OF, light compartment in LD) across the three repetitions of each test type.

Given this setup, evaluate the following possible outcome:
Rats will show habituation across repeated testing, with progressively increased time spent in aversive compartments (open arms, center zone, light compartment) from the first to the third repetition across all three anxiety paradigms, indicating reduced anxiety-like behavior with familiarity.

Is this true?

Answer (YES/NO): NO